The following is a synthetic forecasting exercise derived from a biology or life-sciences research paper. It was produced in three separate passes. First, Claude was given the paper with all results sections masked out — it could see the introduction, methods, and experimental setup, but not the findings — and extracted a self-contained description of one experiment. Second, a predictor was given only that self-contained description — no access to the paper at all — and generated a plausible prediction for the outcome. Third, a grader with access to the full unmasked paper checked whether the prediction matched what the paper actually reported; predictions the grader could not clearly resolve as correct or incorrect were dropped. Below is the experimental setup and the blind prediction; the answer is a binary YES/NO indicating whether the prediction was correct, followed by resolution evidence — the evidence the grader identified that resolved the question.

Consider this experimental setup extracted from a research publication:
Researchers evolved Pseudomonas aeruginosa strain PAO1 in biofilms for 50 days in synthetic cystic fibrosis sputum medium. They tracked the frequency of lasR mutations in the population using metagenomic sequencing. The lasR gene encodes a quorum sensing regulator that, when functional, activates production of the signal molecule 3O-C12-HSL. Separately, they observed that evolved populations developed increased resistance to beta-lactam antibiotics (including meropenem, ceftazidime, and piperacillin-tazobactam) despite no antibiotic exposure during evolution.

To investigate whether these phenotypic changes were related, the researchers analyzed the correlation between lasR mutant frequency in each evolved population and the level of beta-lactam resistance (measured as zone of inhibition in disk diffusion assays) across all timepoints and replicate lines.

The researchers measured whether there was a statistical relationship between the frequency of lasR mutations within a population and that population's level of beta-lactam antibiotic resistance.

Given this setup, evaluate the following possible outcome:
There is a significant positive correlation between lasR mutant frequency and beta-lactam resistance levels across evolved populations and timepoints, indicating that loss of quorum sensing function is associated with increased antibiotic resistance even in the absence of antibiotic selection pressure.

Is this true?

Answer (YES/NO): YES